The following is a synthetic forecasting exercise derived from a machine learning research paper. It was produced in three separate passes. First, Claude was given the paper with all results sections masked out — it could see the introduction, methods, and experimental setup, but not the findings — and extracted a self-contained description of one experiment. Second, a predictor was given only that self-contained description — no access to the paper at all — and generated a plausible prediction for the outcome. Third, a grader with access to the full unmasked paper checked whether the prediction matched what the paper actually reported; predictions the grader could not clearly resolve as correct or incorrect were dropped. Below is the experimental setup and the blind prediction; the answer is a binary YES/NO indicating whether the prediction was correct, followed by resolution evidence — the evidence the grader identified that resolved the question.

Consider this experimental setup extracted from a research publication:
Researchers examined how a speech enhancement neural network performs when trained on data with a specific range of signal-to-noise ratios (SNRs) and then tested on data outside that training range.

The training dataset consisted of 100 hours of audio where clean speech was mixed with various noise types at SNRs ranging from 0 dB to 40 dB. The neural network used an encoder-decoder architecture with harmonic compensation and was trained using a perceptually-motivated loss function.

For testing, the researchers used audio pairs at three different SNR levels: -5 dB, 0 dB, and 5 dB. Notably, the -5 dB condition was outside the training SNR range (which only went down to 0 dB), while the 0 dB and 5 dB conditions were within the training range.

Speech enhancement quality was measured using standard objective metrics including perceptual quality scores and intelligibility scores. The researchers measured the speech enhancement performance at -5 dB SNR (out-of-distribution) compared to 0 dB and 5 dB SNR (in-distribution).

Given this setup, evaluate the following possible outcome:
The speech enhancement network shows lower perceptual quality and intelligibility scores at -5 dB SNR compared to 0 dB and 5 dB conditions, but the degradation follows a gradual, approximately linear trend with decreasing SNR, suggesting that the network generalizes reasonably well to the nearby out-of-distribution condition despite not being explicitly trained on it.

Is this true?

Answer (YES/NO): NO